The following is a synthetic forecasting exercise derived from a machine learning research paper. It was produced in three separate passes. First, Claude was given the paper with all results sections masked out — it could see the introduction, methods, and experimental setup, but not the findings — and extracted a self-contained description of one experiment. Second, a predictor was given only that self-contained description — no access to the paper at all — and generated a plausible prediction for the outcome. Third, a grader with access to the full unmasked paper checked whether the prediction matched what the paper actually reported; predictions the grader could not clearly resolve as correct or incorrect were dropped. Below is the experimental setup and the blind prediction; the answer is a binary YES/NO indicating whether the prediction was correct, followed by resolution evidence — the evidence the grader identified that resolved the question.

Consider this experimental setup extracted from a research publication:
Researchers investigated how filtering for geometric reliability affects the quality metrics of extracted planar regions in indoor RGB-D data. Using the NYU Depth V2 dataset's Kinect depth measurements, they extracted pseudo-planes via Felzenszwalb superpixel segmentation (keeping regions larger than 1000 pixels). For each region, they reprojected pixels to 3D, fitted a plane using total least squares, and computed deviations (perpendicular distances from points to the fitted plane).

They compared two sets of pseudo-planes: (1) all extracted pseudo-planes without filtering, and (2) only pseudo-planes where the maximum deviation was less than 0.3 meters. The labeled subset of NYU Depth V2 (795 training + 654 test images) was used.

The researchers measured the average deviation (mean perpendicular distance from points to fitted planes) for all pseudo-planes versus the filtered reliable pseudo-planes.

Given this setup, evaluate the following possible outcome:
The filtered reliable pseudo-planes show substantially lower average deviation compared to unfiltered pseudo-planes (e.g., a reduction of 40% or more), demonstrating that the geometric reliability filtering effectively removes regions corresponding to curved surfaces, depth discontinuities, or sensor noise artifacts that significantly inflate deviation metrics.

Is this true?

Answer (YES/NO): NO